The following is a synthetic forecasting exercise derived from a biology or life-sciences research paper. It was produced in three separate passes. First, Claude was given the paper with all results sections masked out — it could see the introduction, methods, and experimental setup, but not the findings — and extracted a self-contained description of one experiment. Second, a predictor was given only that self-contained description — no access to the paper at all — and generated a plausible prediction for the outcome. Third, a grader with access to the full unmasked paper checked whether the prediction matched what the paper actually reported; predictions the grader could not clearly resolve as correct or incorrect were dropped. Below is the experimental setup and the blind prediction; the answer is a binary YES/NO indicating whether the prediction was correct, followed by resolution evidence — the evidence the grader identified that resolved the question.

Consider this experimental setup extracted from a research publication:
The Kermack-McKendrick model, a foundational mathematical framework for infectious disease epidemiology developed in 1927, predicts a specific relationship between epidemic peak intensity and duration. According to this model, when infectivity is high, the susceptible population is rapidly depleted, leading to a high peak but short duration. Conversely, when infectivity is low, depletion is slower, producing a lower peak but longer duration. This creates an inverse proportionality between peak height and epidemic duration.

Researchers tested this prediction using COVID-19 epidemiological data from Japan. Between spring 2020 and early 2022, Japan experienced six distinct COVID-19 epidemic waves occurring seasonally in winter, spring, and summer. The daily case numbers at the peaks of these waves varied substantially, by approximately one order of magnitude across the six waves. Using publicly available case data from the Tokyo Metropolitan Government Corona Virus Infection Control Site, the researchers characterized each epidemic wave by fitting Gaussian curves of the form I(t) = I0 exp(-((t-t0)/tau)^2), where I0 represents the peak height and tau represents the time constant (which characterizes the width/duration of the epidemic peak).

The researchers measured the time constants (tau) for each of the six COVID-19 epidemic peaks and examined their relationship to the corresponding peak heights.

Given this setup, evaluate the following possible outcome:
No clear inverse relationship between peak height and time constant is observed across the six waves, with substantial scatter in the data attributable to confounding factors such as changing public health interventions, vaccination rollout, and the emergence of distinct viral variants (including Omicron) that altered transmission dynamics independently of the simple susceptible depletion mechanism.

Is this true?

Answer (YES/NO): NO